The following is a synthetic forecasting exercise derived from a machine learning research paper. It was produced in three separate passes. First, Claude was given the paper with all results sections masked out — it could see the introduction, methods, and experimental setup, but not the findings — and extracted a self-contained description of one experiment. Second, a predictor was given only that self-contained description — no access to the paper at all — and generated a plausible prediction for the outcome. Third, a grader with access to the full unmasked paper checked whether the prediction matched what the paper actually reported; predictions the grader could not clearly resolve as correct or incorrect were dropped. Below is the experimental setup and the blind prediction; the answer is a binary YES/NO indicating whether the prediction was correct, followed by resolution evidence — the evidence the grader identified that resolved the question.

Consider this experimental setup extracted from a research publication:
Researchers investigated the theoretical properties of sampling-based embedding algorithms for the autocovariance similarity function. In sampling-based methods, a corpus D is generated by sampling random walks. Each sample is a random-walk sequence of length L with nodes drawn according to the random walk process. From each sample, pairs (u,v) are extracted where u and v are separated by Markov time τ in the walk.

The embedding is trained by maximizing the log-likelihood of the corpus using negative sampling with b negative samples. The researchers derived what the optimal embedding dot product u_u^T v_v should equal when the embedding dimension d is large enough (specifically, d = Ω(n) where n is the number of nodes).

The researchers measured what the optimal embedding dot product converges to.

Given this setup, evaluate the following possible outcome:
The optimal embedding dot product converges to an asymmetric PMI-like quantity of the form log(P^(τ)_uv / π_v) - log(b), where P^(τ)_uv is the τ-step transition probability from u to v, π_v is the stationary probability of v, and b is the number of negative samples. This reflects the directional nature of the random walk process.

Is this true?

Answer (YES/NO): NO